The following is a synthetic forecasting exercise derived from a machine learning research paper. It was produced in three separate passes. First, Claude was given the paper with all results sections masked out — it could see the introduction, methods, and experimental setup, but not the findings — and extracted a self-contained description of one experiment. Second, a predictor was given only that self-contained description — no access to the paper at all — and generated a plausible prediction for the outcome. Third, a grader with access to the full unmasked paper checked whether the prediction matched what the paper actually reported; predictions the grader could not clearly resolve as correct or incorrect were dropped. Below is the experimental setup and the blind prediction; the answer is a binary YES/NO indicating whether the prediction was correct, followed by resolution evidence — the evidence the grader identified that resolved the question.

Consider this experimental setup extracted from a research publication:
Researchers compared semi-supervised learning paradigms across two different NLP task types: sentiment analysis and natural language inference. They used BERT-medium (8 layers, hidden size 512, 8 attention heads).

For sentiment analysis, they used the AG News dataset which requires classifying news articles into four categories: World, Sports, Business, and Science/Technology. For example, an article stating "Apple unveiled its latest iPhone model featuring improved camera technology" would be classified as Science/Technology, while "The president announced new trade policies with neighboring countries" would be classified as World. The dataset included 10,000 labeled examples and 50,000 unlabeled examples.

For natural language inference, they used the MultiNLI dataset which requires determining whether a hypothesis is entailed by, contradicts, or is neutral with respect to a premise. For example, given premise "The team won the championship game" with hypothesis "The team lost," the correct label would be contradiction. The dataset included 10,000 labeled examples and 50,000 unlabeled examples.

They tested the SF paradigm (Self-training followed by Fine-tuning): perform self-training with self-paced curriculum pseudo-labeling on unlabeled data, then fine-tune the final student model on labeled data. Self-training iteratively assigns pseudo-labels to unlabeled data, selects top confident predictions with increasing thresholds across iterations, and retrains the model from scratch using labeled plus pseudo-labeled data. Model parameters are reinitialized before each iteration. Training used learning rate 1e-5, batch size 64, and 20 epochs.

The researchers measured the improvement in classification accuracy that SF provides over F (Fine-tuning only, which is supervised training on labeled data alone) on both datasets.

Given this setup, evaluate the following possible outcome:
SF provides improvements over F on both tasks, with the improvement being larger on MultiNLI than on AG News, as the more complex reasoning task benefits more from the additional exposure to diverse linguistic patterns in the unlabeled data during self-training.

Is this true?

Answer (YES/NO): NO